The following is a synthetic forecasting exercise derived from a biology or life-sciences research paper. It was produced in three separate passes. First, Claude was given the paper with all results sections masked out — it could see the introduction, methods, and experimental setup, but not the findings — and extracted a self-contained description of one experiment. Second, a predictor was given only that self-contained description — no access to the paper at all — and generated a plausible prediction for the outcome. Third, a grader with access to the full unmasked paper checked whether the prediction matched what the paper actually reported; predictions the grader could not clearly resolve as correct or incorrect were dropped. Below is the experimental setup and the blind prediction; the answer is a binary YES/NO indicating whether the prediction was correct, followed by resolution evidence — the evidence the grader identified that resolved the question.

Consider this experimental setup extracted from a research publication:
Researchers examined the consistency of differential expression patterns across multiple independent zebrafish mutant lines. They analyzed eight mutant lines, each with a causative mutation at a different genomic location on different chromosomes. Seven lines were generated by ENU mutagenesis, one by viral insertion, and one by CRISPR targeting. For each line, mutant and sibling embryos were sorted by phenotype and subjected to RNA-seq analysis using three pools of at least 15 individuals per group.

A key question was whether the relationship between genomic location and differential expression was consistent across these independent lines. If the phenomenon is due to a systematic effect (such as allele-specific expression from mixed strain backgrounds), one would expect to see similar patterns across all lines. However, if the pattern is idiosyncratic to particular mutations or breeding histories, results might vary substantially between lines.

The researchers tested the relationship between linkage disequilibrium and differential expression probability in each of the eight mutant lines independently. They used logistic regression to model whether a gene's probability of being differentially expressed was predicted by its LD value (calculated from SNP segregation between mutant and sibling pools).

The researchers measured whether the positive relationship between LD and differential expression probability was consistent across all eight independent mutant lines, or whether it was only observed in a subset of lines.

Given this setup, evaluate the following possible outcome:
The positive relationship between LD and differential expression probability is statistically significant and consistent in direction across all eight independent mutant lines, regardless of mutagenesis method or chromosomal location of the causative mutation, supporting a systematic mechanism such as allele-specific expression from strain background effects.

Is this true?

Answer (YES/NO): NO